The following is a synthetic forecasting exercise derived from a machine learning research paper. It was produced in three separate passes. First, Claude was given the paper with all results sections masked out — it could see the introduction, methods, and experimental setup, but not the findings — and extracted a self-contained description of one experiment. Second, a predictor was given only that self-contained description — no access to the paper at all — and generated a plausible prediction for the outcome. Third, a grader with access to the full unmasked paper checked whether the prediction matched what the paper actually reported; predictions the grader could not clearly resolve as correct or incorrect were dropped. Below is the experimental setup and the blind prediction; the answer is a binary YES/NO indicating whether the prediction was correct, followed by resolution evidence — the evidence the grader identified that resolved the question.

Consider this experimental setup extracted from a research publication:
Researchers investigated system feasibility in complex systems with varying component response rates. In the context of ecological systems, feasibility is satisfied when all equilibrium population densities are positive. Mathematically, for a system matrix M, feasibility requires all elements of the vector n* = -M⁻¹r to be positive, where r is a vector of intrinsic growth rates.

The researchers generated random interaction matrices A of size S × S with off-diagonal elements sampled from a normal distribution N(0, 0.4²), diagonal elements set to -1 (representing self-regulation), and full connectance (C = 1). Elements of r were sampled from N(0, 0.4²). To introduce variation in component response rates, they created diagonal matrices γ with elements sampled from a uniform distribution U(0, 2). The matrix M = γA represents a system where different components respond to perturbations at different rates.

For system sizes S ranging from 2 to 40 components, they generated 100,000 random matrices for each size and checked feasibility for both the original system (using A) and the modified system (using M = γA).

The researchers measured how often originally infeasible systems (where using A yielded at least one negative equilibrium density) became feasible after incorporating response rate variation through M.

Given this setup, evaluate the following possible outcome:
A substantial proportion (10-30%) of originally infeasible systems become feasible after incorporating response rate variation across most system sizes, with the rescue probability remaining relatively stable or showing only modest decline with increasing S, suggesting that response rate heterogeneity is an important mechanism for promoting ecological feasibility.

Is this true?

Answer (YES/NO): NO